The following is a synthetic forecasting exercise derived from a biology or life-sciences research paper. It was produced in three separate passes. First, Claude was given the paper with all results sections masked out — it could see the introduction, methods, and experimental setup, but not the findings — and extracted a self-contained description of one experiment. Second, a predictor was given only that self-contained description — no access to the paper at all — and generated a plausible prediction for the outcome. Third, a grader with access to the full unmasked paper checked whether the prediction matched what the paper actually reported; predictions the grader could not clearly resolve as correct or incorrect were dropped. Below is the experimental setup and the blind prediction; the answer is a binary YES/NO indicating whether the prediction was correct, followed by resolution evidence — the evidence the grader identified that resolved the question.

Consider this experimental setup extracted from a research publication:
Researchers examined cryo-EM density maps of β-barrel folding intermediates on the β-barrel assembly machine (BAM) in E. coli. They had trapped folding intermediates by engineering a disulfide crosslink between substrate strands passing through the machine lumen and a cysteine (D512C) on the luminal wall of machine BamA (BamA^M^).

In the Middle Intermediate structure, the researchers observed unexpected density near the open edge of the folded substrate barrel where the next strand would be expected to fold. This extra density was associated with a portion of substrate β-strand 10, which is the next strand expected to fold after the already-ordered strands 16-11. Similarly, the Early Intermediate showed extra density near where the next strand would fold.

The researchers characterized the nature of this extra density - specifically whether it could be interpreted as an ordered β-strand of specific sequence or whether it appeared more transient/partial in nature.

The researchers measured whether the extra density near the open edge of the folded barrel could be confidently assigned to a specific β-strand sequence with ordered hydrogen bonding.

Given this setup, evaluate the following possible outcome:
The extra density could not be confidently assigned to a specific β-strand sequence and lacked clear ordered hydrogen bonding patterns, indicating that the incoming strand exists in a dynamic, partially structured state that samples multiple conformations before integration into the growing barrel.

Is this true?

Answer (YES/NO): YES